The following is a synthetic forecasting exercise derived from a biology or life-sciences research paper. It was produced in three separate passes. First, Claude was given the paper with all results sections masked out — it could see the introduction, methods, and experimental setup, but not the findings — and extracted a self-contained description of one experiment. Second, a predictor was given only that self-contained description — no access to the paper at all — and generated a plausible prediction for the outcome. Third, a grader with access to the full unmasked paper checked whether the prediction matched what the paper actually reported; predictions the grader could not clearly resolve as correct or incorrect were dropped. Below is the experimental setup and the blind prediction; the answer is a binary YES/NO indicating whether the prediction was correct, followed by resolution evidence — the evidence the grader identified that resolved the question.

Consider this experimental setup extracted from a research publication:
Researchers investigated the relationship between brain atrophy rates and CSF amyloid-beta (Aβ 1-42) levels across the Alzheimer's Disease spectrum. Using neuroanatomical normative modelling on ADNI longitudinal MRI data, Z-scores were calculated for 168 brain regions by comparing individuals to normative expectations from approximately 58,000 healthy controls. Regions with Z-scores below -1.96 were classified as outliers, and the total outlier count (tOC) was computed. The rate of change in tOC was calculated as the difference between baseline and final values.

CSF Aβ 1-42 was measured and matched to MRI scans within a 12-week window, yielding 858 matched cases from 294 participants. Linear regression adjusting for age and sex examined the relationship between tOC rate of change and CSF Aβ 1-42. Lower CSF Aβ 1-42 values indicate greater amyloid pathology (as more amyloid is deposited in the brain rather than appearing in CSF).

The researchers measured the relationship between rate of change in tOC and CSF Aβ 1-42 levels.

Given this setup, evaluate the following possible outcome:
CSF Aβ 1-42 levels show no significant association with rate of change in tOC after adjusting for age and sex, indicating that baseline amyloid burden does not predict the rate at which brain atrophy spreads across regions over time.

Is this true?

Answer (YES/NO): YES